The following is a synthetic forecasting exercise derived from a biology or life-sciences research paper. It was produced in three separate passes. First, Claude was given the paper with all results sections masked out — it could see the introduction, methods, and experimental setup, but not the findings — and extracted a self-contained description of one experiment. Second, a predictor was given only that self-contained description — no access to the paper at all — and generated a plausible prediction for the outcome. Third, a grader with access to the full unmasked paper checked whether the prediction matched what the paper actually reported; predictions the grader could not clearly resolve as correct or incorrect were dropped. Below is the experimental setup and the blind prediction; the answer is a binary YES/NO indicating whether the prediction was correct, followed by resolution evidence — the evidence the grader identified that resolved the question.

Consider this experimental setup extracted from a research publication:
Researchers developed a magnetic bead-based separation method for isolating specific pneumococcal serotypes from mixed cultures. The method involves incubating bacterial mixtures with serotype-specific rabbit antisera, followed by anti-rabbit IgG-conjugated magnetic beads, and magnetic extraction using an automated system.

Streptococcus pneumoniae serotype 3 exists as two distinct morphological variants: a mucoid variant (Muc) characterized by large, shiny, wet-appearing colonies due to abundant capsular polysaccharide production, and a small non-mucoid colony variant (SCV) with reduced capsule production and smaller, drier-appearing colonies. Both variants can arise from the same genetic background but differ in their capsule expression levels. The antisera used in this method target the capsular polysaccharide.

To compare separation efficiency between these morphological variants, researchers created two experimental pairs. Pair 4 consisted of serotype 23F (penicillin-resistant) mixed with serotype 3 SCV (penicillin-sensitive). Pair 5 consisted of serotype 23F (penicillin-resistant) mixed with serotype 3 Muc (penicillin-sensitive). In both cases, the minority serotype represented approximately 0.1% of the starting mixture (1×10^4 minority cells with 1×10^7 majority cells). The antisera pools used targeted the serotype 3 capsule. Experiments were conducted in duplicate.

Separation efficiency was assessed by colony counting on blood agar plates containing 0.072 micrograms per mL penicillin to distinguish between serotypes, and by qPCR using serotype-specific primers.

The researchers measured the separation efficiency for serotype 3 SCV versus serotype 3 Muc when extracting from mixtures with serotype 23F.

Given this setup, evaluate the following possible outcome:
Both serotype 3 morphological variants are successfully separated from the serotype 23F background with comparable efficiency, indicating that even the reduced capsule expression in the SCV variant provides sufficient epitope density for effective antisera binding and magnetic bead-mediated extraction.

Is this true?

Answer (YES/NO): YES